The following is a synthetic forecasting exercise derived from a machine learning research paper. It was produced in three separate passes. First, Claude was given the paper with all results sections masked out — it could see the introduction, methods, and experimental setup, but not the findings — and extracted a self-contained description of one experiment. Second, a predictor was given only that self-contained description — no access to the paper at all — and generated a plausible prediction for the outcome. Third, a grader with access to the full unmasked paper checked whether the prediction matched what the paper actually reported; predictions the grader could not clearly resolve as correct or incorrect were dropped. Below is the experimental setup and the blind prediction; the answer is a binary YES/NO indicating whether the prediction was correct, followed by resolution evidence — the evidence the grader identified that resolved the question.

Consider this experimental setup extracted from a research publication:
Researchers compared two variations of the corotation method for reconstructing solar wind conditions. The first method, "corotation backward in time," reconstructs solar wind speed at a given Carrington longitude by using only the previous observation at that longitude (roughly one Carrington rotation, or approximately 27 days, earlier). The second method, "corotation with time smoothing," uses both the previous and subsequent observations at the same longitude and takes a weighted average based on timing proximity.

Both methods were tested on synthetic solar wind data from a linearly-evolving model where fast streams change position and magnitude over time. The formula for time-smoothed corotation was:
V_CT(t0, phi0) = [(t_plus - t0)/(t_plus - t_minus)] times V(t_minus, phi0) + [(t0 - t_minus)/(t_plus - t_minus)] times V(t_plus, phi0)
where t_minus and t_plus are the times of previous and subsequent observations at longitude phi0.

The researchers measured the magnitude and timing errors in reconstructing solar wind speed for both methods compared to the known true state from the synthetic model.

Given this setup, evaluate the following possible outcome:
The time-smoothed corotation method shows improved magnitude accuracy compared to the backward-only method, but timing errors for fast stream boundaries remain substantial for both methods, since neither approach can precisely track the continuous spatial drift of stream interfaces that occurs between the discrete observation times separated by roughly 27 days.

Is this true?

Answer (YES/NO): YES